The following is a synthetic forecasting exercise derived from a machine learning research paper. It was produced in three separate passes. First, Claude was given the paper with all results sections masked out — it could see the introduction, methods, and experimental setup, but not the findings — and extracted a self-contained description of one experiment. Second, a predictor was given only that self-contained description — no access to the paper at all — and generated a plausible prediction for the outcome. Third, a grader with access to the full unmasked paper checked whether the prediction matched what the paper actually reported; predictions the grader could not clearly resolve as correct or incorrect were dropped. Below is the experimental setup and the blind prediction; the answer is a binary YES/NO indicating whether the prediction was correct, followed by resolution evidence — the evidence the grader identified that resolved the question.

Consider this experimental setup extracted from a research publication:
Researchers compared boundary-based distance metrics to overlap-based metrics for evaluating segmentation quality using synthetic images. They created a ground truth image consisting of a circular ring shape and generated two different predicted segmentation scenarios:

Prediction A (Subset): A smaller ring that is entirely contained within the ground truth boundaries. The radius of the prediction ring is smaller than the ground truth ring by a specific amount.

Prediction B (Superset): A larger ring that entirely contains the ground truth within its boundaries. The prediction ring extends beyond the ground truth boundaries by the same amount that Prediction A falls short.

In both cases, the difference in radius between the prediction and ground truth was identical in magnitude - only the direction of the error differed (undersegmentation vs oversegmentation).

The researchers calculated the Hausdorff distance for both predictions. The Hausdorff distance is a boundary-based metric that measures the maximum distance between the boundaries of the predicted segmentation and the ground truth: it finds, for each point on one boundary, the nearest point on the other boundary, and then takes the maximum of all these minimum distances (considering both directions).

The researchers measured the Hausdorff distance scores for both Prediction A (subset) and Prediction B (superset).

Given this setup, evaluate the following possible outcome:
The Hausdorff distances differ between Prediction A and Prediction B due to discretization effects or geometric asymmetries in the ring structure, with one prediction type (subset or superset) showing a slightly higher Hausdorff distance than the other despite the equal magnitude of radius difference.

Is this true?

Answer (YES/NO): NO